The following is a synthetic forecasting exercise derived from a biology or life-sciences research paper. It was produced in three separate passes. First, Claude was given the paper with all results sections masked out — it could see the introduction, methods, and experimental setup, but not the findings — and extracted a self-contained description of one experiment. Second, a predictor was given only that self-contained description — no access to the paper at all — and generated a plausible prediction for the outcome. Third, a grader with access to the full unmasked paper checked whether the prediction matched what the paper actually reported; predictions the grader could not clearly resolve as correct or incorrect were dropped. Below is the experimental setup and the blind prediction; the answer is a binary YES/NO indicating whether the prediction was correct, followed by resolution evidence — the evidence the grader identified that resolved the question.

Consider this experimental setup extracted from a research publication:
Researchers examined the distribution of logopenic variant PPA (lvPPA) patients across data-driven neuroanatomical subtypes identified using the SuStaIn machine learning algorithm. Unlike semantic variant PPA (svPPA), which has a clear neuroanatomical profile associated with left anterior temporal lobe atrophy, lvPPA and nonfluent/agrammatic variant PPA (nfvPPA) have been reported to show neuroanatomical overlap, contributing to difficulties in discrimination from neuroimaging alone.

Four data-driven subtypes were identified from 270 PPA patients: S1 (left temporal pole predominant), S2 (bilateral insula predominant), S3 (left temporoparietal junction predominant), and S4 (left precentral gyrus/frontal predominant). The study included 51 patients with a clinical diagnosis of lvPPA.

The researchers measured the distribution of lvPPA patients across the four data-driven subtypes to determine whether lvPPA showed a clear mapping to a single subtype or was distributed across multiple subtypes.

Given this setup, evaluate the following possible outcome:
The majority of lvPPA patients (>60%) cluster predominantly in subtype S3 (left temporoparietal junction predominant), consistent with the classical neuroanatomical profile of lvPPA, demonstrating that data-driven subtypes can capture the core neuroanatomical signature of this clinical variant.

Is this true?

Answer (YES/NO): YES